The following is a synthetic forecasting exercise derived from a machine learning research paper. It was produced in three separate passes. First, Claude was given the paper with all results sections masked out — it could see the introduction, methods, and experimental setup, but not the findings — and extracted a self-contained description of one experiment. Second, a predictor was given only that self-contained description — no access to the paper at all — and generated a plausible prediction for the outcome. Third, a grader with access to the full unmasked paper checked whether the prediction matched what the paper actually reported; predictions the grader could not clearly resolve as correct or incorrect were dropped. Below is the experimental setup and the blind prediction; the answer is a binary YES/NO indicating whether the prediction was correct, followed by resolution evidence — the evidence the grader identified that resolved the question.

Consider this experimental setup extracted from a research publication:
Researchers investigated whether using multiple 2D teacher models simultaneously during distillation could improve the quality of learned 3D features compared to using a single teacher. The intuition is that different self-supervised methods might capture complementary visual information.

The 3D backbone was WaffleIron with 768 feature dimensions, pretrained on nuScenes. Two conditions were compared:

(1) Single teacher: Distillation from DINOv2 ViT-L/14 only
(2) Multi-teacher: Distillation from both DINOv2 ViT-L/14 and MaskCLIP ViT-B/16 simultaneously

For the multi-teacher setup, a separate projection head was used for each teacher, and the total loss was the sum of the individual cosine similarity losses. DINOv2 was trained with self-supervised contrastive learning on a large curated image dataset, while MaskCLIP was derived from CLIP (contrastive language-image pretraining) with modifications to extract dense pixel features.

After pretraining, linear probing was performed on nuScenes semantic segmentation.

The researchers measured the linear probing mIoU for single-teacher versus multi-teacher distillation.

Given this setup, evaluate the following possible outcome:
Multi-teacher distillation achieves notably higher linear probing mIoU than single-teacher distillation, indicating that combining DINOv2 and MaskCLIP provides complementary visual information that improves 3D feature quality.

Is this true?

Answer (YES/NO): YES